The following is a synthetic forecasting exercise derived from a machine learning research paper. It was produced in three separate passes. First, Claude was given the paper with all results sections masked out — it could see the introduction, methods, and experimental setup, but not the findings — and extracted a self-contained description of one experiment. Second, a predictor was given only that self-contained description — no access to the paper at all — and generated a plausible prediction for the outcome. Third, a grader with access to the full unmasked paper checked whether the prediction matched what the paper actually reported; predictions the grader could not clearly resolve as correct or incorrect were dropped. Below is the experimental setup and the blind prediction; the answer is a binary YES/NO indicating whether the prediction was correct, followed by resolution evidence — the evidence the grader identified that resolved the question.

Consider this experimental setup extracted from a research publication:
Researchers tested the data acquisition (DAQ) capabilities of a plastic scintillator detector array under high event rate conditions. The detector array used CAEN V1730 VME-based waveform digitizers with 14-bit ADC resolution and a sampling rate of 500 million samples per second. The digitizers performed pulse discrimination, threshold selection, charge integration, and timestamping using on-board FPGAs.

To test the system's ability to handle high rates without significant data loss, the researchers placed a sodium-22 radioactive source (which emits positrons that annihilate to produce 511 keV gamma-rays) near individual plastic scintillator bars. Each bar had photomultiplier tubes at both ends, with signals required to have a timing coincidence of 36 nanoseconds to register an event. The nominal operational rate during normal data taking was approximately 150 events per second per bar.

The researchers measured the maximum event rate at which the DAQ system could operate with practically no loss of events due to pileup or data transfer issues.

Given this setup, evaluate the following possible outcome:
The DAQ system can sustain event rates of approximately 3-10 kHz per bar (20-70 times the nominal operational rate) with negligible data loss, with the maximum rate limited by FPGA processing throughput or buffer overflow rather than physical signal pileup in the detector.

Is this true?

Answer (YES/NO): YES